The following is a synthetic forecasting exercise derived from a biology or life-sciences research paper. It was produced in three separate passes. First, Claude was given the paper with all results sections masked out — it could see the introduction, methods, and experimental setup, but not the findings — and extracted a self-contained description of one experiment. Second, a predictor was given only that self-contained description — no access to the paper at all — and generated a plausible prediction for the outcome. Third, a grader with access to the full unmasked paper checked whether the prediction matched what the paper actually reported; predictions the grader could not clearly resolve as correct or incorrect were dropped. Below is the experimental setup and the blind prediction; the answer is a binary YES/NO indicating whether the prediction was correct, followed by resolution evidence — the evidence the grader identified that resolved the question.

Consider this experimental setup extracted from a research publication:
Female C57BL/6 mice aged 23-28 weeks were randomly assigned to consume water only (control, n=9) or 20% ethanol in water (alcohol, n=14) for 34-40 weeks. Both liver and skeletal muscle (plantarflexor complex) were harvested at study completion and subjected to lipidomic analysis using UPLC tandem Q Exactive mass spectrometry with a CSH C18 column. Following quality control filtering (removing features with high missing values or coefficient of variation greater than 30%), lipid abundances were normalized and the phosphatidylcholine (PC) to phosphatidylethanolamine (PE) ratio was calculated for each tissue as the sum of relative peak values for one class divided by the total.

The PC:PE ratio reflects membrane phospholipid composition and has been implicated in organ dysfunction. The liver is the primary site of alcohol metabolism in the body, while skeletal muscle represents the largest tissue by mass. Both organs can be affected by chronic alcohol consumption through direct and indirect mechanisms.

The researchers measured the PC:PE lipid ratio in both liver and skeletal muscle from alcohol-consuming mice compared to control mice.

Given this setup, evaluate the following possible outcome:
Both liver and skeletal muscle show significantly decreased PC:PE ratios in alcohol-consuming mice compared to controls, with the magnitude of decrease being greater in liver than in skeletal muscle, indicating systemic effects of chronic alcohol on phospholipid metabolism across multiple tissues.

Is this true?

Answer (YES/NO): NO